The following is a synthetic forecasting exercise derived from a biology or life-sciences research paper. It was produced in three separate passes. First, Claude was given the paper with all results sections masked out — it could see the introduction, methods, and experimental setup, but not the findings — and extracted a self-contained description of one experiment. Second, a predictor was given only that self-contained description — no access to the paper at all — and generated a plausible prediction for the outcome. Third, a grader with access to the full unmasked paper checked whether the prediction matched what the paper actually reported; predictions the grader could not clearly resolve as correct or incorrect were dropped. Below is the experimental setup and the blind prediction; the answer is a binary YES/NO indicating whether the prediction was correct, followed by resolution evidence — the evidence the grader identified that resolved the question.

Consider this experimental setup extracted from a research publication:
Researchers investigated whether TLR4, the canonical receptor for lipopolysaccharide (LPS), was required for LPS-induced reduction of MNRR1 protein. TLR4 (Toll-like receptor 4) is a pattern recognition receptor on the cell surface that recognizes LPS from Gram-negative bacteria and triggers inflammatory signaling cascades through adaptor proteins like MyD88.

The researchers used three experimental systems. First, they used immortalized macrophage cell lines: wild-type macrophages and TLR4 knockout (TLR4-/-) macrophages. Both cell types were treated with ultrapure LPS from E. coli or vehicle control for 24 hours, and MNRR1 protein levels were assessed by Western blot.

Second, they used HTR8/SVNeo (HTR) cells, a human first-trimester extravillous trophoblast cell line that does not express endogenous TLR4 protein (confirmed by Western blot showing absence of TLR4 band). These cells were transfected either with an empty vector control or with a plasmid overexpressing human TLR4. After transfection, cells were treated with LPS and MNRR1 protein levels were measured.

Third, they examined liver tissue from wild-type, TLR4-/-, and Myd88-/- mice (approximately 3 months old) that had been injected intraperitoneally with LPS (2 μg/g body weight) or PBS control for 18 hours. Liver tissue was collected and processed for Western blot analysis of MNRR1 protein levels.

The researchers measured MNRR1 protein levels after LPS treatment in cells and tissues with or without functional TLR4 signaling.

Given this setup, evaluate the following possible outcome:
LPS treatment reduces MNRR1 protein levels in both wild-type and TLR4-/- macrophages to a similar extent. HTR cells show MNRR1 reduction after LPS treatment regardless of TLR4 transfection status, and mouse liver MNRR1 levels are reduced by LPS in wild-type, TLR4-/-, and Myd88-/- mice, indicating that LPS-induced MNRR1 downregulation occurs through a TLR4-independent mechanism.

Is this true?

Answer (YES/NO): YES